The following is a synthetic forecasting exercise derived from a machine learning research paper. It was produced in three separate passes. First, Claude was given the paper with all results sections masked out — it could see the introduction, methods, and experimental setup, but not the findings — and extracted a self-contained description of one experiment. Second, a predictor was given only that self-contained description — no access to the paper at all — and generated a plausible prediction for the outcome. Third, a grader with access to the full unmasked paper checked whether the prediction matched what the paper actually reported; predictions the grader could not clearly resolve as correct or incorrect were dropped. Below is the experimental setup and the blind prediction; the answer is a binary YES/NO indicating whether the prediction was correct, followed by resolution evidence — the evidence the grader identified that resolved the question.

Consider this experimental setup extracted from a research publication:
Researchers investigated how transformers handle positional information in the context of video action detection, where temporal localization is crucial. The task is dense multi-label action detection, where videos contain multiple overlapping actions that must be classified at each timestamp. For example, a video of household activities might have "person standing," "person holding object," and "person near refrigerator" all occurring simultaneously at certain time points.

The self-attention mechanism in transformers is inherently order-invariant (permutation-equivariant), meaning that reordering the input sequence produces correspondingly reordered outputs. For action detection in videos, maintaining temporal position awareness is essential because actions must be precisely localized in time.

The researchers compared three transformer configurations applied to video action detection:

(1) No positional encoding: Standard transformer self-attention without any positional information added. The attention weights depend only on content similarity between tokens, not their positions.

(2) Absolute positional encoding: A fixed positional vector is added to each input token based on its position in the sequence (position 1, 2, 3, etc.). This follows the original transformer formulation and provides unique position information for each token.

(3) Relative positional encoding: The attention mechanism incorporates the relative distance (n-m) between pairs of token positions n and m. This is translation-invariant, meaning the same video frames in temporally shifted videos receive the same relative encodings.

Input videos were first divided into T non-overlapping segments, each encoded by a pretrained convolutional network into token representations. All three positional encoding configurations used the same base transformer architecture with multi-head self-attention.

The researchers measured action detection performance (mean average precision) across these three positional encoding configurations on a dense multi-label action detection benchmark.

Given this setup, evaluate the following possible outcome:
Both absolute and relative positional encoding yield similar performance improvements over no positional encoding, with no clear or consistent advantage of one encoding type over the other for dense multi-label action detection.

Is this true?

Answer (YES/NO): NO